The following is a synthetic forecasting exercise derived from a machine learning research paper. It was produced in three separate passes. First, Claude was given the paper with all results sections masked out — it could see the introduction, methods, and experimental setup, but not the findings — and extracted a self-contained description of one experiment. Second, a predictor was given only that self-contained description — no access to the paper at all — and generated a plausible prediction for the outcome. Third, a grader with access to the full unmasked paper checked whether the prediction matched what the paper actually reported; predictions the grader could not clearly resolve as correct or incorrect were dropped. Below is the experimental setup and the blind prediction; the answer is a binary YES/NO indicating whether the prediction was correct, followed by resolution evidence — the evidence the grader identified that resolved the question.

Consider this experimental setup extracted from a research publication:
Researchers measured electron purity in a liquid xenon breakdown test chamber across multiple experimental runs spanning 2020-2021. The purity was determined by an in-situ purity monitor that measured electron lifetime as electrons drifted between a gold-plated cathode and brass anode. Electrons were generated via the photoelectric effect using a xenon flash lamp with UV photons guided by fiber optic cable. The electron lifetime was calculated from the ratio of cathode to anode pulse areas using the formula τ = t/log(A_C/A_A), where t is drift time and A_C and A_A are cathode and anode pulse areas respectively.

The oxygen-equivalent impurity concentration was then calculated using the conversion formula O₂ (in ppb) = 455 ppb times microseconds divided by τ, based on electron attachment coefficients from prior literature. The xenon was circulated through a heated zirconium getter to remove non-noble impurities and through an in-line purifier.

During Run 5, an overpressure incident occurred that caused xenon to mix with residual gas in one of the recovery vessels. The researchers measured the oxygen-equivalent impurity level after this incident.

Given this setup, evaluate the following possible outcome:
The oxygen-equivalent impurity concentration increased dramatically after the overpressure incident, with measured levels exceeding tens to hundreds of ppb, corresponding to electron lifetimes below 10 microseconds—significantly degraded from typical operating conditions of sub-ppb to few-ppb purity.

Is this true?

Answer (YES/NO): NO